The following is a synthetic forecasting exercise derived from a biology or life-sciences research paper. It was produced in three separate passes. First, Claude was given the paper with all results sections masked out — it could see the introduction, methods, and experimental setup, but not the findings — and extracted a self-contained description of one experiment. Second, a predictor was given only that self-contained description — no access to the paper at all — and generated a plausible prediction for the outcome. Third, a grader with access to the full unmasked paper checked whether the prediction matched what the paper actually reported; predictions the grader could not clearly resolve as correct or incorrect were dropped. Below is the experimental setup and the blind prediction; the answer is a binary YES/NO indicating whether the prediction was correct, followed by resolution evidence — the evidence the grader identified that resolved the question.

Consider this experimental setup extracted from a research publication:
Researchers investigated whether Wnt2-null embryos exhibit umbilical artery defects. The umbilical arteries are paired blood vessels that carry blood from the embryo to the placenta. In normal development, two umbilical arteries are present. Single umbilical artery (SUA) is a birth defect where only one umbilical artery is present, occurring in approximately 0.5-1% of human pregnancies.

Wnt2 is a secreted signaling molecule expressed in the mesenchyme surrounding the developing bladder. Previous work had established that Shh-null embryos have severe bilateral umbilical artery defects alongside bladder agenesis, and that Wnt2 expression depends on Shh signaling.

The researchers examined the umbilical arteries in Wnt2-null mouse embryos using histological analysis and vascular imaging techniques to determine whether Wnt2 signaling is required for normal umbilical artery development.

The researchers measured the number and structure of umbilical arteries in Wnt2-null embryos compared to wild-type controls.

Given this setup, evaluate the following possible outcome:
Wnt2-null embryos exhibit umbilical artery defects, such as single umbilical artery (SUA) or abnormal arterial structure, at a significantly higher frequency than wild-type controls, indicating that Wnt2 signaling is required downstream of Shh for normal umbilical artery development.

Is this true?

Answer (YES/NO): YES